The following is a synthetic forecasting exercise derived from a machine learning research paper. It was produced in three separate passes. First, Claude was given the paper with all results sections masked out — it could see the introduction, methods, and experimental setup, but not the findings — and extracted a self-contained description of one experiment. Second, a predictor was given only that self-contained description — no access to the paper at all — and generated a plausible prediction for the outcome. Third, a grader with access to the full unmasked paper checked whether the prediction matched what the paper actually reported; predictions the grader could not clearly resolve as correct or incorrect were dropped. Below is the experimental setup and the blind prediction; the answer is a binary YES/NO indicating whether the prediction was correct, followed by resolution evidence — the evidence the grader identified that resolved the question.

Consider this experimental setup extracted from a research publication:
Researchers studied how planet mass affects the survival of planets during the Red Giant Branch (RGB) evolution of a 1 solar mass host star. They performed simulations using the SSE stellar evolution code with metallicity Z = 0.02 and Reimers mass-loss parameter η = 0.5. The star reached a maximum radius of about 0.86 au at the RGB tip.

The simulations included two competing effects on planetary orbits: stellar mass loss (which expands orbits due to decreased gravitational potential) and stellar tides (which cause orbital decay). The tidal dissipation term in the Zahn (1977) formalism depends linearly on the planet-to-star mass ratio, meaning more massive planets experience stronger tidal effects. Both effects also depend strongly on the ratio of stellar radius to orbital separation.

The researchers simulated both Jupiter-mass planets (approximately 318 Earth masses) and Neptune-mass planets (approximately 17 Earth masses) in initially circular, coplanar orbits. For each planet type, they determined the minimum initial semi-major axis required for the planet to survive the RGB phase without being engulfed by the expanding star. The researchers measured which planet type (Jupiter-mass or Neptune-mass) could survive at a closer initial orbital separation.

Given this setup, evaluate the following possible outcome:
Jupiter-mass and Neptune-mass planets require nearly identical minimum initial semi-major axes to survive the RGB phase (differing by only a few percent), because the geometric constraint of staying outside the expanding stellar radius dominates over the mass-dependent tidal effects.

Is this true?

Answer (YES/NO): NO